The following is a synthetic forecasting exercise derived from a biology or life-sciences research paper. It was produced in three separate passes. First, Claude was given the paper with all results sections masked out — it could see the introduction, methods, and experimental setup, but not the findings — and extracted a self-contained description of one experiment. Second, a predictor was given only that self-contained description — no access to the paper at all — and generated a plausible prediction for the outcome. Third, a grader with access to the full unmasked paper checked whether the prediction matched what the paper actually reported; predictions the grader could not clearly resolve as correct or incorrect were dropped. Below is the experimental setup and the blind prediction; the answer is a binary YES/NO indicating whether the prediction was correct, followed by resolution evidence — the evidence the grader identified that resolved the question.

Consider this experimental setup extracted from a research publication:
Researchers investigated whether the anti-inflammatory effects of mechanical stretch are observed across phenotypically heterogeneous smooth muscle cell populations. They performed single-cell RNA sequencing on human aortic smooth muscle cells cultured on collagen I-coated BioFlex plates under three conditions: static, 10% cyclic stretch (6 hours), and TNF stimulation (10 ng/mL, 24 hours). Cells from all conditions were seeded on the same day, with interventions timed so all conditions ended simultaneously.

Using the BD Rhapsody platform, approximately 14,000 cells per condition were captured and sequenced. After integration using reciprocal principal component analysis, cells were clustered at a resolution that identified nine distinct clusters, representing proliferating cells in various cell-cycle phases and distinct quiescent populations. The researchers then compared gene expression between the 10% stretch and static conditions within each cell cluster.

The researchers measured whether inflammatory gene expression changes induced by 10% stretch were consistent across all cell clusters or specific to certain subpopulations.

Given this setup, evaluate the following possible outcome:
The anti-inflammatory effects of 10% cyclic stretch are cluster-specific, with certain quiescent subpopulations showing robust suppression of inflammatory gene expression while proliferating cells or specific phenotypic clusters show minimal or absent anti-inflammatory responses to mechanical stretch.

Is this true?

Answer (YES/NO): NO